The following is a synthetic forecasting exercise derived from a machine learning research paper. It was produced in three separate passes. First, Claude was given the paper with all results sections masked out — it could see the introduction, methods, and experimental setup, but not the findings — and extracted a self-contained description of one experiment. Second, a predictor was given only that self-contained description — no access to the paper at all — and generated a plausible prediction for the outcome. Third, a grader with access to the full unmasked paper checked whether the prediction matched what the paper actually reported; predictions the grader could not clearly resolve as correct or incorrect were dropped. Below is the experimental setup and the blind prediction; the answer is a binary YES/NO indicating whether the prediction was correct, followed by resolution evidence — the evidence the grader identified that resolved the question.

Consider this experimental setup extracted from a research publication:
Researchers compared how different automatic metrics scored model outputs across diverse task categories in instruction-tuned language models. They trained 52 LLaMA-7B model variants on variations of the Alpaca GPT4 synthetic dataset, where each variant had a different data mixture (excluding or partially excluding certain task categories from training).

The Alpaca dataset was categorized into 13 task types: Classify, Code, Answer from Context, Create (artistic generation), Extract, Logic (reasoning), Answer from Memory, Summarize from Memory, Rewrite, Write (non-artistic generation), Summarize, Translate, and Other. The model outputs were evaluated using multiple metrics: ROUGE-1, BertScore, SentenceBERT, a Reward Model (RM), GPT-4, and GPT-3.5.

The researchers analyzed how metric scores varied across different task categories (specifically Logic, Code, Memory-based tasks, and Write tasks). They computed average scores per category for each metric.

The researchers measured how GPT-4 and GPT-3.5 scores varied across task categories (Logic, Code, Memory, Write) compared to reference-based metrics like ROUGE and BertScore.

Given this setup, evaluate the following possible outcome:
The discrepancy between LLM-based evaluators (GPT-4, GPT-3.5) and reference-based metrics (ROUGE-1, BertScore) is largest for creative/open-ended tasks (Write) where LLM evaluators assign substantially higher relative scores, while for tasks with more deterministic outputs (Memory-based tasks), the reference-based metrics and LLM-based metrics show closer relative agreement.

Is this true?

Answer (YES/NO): YES